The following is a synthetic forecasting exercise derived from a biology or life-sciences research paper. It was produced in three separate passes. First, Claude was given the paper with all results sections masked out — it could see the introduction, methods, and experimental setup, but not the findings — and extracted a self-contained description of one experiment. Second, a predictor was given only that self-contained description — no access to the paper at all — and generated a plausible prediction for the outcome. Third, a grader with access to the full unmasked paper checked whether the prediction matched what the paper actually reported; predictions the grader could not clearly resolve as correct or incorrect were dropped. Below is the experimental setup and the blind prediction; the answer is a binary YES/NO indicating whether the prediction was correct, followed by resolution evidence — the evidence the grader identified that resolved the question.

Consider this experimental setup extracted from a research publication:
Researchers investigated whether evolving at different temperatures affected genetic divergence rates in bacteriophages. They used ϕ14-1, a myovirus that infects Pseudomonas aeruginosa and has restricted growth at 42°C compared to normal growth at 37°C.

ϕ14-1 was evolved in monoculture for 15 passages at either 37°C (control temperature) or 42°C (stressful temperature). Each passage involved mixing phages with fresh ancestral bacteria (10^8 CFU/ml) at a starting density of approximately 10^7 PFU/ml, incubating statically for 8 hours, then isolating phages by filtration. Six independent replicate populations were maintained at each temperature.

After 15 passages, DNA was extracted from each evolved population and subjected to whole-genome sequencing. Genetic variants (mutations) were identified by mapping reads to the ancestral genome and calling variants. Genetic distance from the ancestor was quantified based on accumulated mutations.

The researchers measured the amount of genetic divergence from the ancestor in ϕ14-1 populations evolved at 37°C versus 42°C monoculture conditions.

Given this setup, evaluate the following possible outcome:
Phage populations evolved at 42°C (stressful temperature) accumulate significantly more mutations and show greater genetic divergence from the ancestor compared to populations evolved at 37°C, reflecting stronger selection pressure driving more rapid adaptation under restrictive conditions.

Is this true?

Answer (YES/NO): YES